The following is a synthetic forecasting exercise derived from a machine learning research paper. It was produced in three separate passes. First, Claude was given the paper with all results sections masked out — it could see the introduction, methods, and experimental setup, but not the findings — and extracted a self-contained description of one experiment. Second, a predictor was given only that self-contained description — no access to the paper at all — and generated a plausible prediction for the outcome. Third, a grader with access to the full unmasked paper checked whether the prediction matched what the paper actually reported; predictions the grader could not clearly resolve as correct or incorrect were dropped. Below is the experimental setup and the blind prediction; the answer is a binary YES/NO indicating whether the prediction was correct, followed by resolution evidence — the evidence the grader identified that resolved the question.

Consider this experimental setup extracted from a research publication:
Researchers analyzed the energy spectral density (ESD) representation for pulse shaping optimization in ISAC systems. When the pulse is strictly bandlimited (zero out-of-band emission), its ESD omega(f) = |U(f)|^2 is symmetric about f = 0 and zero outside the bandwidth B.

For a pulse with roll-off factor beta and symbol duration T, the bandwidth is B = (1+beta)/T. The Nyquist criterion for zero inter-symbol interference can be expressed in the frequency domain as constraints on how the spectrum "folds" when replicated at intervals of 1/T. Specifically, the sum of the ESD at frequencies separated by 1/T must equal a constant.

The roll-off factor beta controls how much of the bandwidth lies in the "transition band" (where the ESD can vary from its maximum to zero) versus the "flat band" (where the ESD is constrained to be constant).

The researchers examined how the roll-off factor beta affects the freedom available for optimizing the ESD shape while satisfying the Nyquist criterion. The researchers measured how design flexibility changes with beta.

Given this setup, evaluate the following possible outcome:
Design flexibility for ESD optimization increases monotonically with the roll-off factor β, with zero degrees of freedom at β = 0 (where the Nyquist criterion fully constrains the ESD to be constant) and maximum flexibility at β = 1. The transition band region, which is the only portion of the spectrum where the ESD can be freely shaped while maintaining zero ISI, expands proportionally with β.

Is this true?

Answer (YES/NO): YES